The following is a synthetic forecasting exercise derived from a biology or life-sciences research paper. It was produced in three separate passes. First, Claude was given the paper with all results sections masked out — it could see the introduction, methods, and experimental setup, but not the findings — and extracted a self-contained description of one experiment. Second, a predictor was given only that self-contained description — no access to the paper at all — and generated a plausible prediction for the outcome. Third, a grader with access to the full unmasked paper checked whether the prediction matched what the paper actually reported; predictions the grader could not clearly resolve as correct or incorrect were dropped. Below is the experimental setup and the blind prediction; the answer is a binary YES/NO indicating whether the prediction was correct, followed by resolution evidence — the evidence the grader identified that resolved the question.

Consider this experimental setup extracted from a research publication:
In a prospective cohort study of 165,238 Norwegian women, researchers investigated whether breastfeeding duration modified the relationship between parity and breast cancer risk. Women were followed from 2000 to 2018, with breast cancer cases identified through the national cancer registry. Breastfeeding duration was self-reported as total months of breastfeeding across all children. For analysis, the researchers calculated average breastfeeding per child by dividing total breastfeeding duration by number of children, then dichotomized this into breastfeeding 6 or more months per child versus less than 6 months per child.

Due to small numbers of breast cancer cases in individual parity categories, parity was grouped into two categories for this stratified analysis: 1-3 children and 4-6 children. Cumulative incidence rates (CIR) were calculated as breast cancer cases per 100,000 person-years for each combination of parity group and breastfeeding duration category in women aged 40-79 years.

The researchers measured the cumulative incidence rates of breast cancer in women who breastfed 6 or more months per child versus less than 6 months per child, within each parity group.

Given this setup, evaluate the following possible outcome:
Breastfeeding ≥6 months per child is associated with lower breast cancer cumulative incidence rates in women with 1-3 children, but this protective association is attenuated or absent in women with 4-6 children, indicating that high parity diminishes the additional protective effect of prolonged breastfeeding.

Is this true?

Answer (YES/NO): NO